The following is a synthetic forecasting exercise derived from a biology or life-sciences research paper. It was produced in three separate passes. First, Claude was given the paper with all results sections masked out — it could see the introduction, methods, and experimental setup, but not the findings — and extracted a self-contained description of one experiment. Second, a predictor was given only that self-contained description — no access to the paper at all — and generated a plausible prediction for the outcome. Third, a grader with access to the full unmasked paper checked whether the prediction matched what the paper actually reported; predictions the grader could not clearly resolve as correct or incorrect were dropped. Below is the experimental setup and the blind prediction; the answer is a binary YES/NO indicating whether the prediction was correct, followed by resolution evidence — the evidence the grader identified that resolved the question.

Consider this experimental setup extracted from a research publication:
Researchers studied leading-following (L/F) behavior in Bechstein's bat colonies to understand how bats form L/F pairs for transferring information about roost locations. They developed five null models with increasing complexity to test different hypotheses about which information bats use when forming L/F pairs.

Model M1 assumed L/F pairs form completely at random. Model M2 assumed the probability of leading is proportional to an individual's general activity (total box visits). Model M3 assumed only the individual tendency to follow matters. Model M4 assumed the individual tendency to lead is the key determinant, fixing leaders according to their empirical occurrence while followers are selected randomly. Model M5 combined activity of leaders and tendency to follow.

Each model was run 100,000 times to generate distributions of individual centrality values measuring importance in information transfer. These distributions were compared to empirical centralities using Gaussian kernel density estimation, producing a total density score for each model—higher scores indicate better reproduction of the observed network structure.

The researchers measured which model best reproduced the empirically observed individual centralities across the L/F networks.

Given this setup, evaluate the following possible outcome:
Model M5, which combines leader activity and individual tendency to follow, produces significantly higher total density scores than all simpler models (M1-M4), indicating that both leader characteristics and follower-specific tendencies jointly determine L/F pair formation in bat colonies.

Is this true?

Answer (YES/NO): NO